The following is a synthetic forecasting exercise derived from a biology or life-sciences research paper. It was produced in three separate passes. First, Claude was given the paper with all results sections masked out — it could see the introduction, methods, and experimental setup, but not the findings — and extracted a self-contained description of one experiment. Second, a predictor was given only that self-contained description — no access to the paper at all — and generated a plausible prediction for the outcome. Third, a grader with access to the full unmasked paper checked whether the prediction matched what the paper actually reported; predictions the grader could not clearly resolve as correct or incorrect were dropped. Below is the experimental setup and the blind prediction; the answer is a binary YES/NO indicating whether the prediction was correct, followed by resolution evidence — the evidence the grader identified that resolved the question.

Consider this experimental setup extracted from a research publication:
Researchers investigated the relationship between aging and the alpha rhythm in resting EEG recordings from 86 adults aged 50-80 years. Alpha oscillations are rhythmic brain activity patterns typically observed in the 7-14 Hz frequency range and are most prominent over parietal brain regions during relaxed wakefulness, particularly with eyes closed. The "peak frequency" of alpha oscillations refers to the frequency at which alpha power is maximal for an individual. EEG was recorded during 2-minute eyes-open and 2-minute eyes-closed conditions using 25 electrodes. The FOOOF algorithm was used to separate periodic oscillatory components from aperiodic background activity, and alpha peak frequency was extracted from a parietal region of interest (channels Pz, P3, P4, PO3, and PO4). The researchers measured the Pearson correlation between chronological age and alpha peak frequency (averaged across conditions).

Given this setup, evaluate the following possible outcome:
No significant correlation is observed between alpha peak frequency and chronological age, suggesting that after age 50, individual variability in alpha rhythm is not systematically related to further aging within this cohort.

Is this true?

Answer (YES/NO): NO